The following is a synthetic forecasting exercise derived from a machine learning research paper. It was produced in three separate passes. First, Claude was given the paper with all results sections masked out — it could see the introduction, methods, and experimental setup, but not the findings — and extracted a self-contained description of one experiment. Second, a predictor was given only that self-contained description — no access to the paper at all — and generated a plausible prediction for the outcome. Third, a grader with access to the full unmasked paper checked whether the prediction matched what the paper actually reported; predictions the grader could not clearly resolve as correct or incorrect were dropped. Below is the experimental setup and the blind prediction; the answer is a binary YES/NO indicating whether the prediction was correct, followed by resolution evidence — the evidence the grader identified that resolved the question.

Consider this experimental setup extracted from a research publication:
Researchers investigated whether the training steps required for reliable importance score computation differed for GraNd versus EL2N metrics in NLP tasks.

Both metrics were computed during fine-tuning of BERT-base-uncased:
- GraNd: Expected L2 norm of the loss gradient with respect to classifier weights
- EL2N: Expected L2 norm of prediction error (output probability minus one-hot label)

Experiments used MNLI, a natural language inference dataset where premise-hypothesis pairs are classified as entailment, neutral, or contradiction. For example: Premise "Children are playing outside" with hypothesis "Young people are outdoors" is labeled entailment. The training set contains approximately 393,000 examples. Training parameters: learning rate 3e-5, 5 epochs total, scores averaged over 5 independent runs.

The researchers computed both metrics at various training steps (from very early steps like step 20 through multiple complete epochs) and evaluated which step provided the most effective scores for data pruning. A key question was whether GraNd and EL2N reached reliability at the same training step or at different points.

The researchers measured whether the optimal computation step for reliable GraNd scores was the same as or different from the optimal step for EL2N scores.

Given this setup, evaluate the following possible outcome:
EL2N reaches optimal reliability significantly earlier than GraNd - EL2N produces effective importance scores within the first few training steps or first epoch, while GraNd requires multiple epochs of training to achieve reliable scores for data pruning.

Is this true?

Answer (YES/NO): NO